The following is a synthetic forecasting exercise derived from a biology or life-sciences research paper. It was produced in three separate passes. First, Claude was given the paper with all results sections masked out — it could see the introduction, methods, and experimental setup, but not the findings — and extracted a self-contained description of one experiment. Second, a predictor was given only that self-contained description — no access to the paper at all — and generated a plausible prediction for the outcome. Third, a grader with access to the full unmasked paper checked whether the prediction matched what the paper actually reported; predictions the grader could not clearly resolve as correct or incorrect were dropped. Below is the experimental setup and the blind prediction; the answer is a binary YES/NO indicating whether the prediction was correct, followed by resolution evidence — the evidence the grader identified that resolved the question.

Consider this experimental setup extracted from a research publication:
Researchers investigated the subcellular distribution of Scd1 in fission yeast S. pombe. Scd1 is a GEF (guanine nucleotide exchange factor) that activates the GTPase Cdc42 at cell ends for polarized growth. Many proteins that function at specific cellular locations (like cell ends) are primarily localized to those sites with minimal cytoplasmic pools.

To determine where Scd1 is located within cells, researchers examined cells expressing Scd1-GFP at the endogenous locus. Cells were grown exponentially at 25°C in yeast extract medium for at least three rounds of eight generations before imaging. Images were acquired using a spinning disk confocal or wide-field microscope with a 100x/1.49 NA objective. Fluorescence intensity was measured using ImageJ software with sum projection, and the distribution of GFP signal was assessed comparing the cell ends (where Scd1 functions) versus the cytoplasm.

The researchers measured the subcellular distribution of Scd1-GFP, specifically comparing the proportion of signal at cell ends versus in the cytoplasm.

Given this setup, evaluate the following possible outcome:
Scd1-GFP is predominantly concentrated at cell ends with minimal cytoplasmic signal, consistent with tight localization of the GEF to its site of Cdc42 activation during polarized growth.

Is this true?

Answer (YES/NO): NO